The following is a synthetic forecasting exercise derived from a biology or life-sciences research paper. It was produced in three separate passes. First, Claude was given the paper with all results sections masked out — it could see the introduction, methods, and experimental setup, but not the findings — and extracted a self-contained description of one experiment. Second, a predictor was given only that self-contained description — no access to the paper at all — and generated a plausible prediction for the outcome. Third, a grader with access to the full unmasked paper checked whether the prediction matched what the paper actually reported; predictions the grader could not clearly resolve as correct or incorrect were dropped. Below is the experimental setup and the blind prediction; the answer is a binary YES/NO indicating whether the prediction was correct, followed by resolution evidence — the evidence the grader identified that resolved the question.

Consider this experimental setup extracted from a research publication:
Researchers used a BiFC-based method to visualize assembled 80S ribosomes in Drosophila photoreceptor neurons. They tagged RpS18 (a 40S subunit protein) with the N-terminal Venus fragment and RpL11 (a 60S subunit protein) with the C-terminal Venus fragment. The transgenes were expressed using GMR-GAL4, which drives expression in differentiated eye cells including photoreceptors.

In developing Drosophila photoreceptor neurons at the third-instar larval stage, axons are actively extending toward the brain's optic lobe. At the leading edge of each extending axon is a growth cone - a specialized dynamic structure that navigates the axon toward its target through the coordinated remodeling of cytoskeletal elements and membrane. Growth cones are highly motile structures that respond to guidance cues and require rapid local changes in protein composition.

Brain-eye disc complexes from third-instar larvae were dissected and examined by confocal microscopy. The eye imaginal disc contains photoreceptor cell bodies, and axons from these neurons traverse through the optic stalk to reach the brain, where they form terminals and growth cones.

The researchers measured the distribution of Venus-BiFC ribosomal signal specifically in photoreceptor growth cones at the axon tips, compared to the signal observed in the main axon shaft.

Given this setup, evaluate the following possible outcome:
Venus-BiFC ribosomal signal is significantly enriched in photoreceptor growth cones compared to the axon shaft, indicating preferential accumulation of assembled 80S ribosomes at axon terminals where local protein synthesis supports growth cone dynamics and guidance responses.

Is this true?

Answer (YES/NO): YES